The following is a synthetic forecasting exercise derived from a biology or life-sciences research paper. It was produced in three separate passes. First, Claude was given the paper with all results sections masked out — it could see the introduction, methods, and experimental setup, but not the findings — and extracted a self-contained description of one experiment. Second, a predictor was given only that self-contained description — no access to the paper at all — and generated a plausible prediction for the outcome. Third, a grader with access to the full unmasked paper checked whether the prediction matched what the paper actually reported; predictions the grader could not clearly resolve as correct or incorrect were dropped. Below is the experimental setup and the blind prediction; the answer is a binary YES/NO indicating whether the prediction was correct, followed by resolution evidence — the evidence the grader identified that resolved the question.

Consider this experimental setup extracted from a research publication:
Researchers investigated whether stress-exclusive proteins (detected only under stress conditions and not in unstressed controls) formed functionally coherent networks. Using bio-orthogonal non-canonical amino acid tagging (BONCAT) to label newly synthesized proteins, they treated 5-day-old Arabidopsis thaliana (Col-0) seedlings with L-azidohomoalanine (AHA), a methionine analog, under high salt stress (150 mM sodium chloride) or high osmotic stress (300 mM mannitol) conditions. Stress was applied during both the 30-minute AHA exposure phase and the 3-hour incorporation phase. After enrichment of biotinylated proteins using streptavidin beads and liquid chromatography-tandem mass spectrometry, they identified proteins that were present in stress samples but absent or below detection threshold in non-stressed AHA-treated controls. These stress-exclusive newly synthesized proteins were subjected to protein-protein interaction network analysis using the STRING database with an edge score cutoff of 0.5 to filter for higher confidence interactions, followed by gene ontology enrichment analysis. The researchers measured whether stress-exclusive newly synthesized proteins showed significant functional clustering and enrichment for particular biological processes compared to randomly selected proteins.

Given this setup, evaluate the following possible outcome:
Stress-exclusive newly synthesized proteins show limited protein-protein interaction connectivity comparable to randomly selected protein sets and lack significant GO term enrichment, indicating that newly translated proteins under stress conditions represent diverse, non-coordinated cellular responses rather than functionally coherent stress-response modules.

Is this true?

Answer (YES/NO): NO